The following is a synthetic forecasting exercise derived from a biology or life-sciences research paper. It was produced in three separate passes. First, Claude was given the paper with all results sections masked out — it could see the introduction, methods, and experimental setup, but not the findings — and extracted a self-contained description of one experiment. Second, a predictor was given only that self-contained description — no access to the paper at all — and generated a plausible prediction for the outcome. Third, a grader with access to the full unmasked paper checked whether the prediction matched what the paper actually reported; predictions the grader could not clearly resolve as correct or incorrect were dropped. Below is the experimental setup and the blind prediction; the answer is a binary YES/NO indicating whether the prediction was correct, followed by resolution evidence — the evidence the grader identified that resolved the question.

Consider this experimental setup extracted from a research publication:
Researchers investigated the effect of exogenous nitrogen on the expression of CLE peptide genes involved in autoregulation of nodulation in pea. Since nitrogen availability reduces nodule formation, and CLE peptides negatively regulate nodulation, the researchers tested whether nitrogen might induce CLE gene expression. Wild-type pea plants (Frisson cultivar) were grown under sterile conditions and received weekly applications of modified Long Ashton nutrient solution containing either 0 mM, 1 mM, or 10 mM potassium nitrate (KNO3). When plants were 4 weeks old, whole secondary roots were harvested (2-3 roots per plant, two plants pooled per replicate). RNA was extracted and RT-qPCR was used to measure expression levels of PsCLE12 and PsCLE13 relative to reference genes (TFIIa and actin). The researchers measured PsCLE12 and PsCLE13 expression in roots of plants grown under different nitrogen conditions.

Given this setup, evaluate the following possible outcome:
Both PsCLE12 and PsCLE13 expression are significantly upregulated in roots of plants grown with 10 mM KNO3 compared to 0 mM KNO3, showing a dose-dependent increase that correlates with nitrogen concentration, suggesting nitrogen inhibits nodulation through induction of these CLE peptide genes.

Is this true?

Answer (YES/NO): NO